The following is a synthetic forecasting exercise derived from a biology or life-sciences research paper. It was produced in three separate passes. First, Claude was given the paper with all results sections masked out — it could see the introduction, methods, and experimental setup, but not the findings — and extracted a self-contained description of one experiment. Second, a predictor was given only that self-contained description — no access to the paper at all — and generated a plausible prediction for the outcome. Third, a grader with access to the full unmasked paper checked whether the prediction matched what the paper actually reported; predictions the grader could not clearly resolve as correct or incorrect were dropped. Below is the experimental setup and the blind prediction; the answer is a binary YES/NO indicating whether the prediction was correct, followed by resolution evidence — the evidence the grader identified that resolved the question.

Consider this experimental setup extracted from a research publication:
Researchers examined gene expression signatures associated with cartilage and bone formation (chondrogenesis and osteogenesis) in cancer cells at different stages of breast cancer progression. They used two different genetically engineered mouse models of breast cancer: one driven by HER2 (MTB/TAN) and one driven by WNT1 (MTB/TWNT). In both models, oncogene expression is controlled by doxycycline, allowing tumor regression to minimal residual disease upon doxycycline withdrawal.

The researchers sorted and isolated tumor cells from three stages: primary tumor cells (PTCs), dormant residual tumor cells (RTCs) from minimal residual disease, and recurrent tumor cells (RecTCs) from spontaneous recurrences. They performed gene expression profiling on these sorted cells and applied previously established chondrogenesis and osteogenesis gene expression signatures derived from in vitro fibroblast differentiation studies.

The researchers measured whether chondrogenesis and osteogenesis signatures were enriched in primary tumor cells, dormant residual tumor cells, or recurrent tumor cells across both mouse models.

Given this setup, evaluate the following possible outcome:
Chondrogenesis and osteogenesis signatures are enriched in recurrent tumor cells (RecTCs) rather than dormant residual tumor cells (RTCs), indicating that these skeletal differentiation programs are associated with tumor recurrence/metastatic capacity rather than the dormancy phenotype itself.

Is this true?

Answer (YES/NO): NO